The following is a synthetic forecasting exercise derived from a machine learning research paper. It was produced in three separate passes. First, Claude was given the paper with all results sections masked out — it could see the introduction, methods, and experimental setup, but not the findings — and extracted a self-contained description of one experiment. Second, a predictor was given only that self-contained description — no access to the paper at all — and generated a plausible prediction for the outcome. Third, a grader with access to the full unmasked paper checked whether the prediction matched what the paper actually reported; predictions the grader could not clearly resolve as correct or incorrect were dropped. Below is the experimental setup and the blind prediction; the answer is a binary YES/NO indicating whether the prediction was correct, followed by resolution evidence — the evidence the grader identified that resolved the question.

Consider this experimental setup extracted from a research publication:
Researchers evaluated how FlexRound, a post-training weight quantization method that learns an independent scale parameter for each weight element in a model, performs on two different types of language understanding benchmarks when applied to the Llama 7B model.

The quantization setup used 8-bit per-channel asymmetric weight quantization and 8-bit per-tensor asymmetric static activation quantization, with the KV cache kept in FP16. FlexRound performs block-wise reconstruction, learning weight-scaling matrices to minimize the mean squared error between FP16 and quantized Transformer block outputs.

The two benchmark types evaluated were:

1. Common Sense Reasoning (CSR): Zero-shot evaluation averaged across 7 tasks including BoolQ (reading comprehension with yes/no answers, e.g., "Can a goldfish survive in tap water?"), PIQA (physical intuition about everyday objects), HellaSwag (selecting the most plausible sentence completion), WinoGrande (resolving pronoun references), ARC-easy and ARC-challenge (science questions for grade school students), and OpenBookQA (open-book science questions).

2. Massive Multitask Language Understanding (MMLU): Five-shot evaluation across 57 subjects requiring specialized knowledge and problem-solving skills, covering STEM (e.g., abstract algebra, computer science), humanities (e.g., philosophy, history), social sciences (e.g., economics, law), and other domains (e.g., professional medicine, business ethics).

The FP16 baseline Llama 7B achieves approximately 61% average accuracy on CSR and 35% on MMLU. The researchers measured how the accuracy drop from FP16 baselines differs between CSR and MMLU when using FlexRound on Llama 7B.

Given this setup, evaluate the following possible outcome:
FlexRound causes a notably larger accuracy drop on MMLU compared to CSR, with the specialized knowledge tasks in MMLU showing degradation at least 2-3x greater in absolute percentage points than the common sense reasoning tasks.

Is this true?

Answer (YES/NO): YES